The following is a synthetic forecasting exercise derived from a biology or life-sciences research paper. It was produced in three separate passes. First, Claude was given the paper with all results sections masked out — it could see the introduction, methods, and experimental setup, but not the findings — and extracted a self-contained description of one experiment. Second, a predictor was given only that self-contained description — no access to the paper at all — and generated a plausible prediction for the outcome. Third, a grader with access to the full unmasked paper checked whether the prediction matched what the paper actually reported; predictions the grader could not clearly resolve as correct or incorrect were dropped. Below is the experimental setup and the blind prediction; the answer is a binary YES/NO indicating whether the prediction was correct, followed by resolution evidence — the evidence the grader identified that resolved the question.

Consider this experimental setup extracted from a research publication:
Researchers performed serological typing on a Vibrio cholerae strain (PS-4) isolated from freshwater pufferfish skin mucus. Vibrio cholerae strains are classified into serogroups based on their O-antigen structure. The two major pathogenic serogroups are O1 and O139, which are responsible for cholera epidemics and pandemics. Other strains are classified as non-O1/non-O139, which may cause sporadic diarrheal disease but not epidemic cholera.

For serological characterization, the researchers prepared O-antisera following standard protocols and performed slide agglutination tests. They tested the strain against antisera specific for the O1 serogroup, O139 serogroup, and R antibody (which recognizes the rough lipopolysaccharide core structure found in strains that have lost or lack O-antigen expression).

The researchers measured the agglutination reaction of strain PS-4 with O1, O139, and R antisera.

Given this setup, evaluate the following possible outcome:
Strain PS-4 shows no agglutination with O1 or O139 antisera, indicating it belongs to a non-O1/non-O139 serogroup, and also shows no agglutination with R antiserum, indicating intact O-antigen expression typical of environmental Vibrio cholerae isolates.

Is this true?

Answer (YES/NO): NO